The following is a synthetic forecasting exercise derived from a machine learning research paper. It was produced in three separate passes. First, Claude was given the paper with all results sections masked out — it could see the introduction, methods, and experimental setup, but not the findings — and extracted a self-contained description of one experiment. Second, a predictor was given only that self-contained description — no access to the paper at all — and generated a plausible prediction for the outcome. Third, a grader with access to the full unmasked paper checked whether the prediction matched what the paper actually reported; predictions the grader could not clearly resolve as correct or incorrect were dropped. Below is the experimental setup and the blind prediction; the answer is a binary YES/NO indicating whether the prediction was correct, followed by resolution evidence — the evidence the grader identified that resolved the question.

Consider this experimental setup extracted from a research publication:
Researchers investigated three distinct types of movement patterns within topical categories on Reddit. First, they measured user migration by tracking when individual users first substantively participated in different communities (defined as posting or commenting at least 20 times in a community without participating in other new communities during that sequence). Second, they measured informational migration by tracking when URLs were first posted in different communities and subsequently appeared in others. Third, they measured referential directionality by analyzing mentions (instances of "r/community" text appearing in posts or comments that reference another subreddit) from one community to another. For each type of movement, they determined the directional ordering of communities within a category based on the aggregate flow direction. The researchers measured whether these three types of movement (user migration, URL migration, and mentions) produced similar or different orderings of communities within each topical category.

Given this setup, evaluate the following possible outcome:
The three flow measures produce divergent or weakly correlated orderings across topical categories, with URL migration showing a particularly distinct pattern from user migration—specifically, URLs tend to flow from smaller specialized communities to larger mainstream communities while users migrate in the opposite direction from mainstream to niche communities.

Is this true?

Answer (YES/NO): NO